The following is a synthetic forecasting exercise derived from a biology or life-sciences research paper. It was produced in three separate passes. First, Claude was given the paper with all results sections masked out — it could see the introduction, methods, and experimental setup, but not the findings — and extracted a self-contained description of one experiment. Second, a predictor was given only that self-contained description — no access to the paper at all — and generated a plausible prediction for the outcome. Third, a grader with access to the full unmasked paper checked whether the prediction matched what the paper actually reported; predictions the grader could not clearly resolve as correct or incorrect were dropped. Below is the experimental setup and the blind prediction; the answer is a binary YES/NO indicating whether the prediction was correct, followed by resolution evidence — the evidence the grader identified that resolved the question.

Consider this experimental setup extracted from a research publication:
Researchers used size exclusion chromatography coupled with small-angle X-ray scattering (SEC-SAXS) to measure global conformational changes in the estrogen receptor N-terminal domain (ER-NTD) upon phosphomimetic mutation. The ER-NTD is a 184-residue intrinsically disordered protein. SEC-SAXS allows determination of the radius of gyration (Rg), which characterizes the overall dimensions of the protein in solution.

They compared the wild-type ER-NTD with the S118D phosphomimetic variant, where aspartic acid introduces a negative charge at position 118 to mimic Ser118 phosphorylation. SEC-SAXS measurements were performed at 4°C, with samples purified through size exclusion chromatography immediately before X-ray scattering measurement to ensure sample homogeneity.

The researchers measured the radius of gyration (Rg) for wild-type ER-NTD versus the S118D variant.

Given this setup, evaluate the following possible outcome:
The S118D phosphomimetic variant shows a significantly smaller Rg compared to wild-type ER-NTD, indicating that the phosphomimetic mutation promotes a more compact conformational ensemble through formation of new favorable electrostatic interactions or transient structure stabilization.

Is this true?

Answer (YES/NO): NO